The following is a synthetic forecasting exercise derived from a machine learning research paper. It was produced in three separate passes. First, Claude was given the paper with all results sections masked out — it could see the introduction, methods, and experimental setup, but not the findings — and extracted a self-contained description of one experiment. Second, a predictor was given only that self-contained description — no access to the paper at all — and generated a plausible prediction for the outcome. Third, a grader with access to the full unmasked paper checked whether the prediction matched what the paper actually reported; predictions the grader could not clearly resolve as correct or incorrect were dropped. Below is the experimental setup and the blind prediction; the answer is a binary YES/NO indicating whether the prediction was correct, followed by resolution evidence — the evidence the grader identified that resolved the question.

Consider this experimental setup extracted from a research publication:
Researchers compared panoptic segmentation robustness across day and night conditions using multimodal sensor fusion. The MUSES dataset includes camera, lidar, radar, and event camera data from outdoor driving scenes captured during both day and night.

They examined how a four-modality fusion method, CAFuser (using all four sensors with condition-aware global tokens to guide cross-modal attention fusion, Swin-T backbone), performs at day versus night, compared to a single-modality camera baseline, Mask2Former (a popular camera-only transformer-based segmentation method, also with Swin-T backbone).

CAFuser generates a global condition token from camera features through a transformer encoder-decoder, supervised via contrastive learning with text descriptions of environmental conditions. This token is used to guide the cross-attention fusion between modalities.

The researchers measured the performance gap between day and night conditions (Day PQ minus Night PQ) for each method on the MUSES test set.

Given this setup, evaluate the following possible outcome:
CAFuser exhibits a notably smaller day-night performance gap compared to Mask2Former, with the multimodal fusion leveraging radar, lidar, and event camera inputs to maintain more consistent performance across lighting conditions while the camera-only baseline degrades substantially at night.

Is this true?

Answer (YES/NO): YES